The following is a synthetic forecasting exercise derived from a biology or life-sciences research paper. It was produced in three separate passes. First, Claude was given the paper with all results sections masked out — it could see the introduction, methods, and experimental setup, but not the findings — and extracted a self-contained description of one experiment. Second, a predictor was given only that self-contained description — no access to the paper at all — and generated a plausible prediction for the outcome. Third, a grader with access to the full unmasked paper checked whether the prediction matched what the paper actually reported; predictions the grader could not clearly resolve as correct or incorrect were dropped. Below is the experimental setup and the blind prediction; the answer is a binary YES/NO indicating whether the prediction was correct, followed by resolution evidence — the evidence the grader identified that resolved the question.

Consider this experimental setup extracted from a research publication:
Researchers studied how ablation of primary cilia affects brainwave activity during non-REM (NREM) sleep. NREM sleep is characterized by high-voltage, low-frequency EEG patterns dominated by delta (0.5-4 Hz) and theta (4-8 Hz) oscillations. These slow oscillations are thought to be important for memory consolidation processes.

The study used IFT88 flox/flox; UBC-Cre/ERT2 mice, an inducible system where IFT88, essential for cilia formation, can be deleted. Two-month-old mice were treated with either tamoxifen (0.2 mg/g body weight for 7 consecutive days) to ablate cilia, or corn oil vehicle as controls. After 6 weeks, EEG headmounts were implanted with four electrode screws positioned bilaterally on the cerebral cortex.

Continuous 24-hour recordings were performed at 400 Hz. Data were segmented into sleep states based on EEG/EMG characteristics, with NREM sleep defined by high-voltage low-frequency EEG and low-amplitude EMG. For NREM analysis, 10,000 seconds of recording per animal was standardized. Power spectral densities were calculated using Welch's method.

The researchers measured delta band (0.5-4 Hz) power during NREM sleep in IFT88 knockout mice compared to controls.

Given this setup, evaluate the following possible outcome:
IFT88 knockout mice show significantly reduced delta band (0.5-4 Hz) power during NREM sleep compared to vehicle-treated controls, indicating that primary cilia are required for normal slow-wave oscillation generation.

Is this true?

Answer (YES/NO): NO